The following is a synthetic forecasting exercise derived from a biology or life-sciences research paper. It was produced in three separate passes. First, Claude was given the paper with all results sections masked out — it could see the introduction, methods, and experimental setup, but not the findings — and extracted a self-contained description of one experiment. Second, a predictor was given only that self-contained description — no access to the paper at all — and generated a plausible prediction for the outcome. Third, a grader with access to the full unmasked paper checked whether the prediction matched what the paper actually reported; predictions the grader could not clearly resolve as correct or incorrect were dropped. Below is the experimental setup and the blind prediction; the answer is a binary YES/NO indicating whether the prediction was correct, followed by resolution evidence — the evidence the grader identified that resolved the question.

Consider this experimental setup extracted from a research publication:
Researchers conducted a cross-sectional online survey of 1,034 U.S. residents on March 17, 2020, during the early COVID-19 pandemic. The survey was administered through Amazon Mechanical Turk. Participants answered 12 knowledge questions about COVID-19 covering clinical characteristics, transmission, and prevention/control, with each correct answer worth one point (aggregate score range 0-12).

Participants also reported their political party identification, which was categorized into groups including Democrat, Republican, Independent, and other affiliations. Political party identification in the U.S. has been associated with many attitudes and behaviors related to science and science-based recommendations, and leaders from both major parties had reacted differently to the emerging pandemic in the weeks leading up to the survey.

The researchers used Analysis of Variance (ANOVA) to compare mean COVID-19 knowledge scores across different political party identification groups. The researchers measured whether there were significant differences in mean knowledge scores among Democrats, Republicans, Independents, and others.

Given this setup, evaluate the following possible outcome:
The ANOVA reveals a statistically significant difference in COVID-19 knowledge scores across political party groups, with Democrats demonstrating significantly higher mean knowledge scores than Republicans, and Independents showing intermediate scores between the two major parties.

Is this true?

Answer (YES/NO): YES